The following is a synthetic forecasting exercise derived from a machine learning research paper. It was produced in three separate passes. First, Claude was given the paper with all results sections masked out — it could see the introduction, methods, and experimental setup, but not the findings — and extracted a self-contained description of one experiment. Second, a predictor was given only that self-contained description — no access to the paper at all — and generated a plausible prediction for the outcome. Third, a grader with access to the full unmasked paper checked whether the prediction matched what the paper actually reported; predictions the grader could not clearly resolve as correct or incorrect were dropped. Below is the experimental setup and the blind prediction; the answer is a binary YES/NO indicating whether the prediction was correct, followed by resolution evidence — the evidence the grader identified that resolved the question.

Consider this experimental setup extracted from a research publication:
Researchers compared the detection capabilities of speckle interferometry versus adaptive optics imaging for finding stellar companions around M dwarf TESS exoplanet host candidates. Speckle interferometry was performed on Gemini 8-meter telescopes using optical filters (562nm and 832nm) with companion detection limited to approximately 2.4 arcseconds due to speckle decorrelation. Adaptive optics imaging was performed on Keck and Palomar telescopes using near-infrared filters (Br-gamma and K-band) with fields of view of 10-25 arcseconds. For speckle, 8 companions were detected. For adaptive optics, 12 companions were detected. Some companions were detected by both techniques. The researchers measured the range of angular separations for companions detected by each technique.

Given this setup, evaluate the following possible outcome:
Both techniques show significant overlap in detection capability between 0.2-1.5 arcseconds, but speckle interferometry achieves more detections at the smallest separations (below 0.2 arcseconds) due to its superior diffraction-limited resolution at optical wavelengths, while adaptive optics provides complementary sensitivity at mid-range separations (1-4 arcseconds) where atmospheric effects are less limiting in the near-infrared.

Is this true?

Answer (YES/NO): NO